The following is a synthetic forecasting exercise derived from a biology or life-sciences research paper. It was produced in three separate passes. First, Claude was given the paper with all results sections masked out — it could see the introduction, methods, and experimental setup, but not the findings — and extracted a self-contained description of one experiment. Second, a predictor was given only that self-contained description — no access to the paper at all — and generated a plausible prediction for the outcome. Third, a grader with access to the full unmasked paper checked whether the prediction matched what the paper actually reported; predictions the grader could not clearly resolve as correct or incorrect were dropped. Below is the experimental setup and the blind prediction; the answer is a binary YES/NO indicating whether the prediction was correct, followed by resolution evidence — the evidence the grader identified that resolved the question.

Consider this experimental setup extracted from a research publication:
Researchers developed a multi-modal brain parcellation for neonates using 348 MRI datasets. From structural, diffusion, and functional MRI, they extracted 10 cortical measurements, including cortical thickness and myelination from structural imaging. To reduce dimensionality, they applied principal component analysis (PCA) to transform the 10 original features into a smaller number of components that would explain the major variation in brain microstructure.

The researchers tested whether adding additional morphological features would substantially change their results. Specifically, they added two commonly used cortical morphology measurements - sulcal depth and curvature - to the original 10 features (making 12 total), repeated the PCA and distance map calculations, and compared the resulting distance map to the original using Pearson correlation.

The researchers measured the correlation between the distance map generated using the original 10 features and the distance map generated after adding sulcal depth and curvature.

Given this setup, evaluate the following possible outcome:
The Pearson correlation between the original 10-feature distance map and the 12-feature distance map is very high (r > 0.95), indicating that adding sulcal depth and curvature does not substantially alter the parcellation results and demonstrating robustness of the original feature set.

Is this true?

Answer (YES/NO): YES